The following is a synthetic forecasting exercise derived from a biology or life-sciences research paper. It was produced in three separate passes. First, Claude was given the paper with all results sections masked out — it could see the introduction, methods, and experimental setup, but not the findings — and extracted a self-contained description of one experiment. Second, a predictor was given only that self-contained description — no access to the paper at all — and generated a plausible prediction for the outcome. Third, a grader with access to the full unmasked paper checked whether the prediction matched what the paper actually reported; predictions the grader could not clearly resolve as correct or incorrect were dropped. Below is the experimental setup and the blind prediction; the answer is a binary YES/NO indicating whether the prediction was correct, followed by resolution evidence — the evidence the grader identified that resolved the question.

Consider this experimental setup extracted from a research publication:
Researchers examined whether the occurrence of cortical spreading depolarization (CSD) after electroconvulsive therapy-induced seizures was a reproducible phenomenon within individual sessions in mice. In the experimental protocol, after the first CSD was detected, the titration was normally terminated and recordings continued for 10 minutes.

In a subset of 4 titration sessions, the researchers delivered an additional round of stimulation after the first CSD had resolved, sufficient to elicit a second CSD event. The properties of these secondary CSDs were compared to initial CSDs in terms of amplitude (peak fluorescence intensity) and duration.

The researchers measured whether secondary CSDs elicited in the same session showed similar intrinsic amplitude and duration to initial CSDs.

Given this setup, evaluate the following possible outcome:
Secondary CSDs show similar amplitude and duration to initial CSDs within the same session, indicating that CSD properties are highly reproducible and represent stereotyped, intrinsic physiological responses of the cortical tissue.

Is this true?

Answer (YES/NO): YES